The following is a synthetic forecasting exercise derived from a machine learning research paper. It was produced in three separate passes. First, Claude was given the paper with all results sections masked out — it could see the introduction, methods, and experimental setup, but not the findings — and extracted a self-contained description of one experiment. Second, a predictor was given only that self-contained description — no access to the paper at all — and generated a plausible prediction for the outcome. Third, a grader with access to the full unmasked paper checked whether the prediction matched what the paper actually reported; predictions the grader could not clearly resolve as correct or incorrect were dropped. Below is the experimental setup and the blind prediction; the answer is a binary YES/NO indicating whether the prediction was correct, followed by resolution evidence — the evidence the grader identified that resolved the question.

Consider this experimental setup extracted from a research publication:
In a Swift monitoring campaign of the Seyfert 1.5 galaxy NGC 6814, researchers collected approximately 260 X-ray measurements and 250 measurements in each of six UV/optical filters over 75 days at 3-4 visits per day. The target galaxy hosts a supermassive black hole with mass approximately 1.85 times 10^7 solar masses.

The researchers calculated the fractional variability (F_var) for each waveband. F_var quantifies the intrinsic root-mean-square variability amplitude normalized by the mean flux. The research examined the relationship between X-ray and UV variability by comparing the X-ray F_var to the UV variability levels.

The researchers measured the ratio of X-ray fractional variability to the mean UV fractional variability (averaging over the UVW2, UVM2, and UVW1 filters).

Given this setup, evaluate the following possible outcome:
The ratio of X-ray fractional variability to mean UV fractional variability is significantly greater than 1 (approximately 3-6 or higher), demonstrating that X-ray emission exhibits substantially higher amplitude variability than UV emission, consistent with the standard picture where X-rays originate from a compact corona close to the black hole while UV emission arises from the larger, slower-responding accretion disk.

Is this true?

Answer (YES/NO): NO